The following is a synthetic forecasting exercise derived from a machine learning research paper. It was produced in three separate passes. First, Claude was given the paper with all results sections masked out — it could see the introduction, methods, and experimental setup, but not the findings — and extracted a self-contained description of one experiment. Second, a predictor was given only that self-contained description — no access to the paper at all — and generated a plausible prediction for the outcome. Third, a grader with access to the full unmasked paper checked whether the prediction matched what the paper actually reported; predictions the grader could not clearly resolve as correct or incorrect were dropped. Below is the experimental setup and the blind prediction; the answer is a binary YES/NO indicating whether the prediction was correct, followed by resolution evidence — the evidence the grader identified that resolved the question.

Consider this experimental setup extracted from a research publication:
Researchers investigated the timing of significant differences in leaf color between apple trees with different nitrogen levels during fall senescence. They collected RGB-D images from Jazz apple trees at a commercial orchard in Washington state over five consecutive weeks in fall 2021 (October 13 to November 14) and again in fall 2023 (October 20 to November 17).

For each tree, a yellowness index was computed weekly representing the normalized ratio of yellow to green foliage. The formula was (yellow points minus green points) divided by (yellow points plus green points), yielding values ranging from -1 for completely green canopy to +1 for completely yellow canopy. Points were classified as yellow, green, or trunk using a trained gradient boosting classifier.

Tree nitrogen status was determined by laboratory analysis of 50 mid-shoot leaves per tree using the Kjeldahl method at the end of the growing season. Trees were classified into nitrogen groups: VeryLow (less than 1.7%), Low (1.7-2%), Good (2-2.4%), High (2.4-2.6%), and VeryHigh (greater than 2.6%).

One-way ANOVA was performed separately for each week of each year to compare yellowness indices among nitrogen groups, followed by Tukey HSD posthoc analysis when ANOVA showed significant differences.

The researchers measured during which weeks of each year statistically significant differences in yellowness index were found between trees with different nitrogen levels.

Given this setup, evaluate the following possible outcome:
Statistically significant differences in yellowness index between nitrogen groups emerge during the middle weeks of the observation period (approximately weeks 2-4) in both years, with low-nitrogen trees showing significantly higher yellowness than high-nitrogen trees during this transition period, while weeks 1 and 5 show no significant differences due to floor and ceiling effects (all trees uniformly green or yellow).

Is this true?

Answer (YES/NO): NO